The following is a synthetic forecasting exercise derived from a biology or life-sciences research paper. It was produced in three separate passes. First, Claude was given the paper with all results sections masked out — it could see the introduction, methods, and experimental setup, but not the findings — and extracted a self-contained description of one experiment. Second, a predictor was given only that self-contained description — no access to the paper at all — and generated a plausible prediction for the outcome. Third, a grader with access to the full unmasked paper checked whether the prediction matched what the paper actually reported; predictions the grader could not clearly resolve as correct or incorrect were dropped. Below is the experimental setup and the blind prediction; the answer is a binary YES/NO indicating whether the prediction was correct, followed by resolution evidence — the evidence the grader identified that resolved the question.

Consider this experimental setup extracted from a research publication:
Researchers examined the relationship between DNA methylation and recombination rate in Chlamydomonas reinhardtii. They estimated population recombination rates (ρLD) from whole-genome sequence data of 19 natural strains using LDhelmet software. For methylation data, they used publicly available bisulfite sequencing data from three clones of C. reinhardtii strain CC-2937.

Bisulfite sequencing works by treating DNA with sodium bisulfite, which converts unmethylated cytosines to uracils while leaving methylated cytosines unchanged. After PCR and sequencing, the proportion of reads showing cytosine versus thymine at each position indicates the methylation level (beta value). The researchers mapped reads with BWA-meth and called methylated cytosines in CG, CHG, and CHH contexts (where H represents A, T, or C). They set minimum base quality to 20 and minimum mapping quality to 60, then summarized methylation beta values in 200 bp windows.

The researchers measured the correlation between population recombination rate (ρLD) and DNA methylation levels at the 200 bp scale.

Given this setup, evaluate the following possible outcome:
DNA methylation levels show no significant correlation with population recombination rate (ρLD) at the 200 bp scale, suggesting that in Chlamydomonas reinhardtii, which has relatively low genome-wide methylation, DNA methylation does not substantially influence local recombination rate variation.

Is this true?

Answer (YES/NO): NO